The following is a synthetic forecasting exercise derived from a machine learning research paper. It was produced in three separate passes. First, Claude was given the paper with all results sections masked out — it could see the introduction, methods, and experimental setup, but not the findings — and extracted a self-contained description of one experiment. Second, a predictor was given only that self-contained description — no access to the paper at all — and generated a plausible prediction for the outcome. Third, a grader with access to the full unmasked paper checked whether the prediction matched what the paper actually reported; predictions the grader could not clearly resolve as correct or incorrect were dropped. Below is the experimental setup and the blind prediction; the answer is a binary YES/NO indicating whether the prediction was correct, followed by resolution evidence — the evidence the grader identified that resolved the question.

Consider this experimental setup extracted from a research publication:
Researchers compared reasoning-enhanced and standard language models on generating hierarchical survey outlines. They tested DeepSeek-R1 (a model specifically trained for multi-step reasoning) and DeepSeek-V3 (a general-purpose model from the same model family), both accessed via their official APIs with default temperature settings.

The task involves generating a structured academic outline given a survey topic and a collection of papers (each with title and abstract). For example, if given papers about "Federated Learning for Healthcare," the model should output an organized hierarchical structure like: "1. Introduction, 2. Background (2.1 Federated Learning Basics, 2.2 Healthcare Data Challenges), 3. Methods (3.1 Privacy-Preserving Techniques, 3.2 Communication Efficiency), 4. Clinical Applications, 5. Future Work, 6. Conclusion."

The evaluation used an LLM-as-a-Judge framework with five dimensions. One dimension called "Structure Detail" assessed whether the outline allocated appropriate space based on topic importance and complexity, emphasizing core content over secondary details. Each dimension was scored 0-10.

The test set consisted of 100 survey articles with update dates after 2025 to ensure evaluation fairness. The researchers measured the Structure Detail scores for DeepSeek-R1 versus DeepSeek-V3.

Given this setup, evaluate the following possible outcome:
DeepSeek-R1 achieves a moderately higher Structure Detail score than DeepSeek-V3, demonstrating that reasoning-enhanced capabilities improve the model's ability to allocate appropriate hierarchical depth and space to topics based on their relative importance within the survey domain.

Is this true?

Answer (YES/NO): YES